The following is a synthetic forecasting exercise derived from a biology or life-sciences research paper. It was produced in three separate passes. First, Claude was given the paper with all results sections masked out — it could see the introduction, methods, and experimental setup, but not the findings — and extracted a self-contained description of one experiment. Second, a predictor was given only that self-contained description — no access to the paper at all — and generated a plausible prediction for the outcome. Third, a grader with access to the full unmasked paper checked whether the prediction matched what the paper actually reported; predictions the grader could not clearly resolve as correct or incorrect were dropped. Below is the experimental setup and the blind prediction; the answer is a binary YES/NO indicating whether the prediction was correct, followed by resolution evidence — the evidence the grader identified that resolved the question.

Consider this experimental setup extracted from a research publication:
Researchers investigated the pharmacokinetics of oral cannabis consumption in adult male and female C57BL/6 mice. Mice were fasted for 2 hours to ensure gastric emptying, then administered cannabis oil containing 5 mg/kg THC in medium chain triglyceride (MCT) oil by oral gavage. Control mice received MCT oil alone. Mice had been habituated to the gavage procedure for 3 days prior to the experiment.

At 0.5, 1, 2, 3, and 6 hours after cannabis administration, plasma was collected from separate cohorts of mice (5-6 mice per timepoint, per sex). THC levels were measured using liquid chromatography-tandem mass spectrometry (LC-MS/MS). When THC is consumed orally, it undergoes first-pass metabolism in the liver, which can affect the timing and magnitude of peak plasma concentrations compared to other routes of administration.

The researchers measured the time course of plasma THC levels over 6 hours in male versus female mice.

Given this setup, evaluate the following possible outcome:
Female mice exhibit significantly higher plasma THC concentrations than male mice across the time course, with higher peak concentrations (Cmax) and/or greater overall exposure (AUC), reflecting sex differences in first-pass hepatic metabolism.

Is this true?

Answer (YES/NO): YES